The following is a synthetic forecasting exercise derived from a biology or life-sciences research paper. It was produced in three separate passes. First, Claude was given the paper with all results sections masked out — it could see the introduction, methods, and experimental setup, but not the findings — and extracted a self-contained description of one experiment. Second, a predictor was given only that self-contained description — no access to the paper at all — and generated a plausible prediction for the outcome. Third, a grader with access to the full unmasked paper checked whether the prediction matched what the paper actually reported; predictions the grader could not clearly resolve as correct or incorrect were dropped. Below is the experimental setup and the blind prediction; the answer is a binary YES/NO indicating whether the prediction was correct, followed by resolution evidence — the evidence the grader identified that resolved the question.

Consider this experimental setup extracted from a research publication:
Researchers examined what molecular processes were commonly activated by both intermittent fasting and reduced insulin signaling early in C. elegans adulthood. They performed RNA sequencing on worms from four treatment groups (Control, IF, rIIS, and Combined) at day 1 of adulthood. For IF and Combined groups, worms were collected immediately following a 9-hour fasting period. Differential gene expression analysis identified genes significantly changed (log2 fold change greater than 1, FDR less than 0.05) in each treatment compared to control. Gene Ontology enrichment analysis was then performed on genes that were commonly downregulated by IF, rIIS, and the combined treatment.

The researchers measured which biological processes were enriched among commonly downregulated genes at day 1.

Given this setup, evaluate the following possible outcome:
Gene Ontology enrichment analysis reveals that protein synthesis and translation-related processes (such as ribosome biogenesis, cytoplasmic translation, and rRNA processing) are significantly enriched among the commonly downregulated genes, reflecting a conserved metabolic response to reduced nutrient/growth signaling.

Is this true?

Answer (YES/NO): YES